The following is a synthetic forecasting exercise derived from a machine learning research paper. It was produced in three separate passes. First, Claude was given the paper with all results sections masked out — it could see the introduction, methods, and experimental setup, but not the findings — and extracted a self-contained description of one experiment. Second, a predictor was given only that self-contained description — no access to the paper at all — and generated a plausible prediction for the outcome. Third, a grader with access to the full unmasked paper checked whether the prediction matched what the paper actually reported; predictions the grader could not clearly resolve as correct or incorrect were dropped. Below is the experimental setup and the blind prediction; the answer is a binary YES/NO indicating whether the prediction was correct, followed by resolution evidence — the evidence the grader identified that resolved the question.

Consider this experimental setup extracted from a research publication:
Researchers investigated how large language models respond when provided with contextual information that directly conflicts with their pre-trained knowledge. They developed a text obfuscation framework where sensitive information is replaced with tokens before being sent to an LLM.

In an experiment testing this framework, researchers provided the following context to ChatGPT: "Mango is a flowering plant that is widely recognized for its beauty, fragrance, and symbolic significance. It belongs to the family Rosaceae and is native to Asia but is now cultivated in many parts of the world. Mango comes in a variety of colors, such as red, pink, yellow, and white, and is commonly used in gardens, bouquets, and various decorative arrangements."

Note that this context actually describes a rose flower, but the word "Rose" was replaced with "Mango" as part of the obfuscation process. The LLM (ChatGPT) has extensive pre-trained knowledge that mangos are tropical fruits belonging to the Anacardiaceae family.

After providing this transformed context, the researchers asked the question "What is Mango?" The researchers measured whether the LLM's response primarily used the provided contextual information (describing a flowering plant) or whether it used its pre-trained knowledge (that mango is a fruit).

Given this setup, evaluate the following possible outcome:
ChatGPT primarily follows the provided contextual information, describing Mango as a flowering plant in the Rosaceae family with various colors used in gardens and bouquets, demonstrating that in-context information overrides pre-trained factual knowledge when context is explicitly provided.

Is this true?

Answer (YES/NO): NO